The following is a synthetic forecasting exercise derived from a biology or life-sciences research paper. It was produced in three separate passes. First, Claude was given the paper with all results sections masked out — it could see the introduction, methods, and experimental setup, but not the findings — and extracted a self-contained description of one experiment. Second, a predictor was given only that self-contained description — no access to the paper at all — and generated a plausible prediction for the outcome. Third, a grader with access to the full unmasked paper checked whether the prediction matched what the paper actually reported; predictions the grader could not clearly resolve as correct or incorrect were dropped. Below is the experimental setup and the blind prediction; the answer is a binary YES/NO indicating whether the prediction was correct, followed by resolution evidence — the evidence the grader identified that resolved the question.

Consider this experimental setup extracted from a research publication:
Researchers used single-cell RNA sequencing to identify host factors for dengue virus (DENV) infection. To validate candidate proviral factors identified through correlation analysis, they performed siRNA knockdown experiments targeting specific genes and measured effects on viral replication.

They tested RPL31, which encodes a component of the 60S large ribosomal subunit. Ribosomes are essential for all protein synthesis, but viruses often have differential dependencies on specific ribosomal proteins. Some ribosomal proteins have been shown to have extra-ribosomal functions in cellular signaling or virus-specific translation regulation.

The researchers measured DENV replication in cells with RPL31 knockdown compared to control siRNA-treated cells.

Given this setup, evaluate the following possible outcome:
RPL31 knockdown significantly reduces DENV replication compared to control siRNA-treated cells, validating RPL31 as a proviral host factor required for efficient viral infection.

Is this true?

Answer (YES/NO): YES